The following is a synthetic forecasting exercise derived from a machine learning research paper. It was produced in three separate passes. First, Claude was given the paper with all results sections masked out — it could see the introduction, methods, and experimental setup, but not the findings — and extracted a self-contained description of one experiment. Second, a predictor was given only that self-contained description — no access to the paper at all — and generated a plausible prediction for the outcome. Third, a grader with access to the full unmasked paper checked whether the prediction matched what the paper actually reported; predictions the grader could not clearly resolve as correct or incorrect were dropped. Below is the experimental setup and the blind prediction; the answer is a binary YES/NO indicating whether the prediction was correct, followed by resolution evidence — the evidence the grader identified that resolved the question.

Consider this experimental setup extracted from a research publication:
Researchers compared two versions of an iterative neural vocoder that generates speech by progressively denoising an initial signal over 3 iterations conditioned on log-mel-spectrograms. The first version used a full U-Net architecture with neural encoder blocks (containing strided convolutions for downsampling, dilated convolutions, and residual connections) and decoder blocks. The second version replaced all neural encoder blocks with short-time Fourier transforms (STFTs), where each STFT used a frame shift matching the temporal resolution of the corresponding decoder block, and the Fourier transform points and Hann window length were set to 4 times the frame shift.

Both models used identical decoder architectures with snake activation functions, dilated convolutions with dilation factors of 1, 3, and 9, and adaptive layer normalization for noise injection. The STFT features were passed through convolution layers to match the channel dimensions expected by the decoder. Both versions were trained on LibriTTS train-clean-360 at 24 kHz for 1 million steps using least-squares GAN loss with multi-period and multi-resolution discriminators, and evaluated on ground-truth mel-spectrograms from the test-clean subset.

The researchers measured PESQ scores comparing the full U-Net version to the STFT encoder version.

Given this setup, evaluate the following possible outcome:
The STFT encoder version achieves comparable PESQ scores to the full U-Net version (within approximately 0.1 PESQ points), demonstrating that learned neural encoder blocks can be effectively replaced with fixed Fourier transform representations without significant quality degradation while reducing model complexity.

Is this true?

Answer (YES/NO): YES